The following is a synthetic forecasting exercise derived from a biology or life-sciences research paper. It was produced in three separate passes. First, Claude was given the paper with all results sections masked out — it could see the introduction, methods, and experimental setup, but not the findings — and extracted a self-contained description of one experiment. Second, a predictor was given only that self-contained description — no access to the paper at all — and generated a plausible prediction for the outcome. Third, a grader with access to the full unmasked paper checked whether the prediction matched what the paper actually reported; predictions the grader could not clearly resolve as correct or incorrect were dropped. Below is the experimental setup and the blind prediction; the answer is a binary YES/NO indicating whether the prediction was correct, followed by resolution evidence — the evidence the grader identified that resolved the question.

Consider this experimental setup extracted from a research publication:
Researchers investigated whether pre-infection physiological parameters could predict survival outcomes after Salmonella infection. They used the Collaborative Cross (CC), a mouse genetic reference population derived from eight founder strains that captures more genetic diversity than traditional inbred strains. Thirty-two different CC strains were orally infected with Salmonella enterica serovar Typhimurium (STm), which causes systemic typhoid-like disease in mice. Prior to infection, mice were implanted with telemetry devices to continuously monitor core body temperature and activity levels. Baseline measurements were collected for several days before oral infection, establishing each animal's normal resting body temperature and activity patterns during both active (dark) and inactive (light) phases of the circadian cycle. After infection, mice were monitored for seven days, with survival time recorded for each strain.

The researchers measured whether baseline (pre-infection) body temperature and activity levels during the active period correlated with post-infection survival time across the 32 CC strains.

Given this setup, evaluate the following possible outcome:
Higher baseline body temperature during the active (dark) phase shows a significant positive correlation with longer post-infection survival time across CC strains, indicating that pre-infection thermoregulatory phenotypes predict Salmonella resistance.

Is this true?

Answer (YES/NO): NO